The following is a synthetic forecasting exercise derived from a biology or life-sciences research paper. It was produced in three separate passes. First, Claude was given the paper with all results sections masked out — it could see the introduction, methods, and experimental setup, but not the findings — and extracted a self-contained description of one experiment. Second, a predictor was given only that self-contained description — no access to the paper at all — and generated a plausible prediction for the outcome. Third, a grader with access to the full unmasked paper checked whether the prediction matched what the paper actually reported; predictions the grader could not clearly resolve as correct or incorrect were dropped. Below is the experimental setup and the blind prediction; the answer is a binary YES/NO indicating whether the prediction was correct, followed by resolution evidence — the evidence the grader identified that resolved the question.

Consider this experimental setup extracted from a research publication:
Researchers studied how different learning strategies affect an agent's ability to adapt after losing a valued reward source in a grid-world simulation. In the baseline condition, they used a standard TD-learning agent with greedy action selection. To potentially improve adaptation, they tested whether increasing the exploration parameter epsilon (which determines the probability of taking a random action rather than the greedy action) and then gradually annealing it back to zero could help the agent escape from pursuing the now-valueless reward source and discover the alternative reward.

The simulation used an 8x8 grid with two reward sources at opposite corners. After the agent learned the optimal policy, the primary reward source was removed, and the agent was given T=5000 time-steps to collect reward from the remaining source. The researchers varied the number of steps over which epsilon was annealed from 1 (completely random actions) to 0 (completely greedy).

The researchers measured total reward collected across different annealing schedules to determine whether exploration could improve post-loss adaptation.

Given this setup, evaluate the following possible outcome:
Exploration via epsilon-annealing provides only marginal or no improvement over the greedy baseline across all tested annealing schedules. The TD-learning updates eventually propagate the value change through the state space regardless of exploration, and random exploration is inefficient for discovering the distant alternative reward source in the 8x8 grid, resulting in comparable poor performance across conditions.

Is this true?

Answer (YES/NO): NO